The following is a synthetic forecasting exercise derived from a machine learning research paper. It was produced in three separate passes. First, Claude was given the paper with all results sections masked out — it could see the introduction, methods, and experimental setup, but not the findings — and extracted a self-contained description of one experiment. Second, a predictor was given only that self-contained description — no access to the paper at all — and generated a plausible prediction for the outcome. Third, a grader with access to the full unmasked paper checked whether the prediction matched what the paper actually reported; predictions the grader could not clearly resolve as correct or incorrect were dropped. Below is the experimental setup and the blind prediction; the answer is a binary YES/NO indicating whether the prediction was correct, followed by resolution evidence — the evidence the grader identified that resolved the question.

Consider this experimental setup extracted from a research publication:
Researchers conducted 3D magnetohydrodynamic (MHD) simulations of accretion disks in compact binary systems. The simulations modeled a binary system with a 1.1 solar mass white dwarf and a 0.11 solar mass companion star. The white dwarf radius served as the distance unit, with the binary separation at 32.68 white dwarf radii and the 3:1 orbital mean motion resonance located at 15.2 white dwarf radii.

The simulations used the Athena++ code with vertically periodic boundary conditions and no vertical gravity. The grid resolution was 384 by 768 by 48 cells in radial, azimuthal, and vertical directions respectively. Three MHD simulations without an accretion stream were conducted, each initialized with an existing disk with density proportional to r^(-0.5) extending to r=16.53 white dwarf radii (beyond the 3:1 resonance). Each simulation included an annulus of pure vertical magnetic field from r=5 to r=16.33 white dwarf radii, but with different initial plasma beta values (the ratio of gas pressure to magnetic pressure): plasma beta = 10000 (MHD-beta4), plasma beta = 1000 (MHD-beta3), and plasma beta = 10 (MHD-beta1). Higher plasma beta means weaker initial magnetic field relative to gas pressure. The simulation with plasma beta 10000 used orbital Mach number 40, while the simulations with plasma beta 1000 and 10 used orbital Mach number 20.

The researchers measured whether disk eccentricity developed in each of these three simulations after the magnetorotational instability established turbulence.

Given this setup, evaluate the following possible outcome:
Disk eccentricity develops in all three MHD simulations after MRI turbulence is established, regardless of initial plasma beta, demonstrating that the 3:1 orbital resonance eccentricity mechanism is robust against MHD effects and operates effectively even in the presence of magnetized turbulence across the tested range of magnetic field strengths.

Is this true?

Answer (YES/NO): YES